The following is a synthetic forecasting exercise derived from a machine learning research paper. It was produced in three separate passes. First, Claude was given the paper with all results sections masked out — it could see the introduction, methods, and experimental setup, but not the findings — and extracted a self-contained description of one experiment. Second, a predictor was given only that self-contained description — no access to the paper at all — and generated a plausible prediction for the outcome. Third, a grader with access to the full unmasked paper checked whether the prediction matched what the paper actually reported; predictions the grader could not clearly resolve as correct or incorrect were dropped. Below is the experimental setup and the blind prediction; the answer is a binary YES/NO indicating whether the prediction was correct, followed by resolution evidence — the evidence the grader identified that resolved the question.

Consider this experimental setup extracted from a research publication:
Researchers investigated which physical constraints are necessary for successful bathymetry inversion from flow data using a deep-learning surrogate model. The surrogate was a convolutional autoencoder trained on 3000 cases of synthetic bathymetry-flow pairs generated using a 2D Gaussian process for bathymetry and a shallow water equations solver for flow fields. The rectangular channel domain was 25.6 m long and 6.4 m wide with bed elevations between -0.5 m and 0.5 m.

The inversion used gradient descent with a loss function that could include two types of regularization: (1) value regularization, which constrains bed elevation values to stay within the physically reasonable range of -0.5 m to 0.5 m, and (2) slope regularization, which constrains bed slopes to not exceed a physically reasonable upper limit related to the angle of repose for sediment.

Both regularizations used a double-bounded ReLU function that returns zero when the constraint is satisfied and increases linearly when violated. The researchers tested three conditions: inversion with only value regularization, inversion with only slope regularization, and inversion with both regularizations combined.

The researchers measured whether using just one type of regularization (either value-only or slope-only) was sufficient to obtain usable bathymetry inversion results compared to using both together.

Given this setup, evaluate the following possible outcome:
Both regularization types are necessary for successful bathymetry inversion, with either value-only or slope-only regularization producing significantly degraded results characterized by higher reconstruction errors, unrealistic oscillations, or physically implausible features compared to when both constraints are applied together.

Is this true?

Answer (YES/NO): NO